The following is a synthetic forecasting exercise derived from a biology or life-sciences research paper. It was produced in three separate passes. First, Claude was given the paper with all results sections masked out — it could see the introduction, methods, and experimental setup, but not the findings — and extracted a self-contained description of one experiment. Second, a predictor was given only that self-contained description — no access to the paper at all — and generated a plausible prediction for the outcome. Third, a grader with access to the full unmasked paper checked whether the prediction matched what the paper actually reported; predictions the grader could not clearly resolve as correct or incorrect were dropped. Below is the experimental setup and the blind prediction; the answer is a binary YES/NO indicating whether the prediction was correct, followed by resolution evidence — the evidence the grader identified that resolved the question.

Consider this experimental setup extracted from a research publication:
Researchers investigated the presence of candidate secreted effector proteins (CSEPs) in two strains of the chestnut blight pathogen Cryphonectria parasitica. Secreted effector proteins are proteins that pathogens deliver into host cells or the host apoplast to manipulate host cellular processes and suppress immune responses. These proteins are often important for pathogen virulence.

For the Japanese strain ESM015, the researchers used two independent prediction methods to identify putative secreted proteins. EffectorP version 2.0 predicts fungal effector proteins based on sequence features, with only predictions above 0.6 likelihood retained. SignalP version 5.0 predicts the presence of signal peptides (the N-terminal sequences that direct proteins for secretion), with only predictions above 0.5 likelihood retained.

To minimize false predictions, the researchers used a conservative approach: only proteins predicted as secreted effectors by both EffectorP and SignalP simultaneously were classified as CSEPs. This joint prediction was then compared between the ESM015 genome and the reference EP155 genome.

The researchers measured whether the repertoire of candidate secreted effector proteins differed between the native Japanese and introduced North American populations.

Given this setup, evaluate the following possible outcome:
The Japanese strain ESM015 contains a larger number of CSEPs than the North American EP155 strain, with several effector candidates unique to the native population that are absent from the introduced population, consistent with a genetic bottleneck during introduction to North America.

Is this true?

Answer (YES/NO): NO